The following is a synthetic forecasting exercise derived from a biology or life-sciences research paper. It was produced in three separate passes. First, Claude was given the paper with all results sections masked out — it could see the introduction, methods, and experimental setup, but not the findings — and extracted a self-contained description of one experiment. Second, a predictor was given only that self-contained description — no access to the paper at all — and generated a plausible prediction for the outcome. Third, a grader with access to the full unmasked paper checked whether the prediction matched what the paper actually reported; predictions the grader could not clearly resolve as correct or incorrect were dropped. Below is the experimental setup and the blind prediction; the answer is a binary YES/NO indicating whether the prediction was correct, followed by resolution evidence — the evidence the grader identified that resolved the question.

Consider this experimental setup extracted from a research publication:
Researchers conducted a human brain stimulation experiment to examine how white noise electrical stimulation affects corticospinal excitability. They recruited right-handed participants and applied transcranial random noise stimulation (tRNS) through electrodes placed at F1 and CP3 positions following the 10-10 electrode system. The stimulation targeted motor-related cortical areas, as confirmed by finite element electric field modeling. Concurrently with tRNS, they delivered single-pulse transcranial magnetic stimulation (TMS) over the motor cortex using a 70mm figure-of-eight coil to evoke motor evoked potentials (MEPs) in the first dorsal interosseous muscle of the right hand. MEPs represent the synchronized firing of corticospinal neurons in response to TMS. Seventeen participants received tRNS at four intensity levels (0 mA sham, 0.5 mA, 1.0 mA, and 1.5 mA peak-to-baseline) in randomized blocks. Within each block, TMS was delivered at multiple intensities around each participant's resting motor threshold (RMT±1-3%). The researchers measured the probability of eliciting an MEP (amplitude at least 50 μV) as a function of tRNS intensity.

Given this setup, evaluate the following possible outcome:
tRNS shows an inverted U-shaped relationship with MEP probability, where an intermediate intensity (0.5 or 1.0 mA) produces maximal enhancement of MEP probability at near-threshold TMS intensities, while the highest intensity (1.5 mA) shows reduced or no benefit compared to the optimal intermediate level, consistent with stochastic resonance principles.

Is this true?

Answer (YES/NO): YES